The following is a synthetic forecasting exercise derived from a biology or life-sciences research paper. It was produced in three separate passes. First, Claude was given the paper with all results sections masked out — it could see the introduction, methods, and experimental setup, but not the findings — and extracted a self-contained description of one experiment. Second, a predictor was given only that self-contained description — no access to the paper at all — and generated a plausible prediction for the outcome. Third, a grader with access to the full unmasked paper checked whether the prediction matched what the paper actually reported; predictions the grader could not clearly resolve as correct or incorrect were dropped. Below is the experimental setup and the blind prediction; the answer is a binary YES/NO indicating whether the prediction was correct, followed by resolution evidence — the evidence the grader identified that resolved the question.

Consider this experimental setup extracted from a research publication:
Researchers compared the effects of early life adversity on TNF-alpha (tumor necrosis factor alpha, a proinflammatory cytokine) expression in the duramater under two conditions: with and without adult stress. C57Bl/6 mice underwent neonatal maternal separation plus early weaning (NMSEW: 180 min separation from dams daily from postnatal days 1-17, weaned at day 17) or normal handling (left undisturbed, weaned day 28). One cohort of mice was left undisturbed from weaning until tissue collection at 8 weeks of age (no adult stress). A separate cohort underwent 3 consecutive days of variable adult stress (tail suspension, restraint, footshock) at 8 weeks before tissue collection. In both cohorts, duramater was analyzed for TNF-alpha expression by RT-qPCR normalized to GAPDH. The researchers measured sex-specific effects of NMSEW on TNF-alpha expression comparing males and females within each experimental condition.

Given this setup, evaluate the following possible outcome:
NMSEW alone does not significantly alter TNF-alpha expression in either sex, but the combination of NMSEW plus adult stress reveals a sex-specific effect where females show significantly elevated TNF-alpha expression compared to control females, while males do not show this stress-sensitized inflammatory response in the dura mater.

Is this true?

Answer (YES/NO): NO